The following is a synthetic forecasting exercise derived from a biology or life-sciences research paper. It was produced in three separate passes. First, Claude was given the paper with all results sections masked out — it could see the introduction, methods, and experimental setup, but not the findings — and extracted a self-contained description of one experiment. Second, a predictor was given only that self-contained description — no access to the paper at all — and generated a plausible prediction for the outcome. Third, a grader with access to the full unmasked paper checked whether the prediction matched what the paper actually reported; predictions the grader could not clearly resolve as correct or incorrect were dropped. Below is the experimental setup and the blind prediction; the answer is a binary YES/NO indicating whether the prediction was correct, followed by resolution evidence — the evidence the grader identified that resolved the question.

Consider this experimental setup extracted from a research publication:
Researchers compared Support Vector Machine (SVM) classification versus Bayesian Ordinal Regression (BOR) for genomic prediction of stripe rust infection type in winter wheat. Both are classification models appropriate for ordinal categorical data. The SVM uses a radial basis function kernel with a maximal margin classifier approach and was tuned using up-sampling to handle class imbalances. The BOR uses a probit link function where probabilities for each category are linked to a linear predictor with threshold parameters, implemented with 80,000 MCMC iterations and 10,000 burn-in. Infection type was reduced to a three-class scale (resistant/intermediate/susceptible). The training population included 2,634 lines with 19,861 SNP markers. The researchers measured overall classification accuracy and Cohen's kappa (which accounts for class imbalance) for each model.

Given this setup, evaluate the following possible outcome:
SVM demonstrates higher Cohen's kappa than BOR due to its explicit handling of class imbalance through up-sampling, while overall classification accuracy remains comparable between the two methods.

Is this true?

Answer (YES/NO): NO